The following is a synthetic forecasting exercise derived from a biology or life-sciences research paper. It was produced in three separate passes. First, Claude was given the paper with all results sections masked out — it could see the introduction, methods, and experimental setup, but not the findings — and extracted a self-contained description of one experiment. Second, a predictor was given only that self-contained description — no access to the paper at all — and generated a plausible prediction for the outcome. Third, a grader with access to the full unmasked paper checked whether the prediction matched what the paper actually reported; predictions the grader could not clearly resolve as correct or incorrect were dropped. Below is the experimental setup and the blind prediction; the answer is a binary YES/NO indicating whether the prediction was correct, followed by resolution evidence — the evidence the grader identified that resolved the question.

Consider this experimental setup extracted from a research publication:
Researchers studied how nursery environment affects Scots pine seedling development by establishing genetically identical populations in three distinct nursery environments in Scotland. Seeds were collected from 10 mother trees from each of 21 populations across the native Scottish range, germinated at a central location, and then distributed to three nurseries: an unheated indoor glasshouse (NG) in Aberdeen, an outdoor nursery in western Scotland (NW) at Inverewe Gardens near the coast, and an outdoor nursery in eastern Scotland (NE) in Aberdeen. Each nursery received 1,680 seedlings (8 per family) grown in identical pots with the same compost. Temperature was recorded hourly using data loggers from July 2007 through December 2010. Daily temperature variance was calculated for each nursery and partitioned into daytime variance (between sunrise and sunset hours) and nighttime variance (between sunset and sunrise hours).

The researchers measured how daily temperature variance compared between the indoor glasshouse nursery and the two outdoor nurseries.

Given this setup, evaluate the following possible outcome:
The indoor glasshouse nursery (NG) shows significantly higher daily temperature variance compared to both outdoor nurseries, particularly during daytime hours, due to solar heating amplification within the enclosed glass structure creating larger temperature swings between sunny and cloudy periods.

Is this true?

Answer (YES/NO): YES